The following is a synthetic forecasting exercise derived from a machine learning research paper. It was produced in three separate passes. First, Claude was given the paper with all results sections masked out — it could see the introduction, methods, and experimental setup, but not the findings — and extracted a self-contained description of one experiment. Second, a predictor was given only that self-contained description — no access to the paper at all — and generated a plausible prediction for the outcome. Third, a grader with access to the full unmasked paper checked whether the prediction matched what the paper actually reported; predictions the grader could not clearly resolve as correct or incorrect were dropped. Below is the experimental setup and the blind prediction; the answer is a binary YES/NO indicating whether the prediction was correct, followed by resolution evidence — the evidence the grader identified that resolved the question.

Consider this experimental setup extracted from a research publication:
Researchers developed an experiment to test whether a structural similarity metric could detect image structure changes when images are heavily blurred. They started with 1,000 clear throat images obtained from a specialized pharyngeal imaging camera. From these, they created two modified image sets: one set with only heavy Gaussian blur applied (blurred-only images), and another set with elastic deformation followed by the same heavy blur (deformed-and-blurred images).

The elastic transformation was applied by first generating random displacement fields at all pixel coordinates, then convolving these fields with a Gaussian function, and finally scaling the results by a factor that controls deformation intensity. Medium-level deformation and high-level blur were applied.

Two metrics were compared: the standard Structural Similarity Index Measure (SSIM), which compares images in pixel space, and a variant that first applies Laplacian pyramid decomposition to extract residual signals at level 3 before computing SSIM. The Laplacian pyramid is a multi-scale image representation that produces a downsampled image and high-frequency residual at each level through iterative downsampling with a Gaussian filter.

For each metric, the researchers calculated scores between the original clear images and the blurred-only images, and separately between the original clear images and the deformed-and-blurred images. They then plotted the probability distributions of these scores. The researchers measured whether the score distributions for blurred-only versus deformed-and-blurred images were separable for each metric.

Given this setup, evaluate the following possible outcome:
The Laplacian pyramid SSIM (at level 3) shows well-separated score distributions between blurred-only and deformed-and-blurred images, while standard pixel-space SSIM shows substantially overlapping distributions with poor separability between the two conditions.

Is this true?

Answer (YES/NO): YES